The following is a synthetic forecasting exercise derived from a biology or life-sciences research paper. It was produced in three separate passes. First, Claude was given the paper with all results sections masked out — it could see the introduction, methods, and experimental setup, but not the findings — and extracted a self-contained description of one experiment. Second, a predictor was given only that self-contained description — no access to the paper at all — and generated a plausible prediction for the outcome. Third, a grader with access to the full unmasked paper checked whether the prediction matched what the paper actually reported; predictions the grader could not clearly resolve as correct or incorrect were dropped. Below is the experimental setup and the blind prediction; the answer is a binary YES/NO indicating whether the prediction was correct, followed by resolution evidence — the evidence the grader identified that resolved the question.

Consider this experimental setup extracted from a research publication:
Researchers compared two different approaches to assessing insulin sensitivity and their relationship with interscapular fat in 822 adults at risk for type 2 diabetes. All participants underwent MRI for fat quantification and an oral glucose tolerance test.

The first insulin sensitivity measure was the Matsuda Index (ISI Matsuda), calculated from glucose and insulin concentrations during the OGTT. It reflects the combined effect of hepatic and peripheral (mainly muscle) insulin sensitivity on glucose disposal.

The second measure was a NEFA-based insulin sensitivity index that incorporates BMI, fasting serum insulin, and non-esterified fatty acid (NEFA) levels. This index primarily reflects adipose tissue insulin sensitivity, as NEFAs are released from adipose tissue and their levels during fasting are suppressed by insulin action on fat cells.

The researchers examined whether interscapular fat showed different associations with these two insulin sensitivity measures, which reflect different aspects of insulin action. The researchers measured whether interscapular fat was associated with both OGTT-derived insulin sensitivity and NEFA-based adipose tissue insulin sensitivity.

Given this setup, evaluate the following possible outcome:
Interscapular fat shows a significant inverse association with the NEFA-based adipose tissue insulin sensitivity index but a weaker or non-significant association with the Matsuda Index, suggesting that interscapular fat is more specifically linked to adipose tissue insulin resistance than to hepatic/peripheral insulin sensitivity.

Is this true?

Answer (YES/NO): NO